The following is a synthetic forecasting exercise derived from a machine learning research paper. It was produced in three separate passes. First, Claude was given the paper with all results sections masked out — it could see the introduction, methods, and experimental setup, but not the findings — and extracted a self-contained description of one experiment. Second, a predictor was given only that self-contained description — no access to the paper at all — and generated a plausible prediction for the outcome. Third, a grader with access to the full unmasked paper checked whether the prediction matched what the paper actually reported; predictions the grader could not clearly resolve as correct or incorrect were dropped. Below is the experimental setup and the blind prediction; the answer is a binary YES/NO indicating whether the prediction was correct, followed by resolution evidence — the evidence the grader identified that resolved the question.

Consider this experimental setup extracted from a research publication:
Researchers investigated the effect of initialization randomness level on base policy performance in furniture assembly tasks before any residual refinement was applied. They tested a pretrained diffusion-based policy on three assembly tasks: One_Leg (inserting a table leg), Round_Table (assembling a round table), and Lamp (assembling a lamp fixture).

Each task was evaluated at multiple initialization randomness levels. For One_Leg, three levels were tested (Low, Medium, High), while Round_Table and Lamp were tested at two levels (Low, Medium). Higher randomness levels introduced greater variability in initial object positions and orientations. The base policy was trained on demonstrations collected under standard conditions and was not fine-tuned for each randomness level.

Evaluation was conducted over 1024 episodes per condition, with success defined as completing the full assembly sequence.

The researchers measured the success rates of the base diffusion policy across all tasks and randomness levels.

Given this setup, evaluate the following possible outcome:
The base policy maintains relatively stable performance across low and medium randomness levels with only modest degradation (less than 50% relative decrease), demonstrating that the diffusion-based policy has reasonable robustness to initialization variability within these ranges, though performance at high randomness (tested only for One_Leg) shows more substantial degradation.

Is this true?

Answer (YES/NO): NO